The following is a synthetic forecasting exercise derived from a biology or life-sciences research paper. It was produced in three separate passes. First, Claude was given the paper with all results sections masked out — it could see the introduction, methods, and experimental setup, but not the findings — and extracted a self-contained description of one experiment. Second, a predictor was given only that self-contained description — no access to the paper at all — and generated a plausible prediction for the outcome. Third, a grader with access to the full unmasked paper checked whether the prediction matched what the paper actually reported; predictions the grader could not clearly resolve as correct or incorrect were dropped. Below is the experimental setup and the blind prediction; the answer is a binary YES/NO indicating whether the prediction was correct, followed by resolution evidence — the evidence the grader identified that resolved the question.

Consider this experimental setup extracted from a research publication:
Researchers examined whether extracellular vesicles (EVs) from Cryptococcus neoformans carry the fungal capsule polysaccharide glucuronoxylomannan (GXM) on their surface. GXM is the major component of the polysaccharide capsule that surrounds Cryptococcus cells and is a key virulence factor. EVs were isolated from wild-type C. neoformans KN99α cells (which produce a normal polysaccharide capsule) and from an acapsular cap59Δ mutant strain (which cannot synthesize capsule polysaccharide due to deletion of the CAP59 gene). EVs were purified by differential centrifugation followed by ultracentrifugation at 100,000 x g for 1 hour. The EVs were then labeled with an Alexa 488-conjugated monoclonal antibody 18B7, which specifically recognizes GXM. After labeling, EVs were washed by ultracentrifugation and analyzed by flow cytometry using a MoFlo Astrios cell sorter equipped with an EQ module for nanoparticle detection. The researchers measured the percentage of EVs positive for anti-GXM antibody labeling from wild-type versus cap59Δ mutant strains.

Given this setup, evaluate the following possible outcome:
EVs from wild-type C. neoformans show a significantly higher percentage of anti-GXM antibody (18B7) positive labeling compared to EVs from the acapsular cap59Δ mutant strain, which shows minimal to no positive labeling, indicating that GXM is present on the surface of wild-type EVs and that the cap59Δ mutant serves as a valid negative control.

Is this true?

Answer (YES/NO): YES